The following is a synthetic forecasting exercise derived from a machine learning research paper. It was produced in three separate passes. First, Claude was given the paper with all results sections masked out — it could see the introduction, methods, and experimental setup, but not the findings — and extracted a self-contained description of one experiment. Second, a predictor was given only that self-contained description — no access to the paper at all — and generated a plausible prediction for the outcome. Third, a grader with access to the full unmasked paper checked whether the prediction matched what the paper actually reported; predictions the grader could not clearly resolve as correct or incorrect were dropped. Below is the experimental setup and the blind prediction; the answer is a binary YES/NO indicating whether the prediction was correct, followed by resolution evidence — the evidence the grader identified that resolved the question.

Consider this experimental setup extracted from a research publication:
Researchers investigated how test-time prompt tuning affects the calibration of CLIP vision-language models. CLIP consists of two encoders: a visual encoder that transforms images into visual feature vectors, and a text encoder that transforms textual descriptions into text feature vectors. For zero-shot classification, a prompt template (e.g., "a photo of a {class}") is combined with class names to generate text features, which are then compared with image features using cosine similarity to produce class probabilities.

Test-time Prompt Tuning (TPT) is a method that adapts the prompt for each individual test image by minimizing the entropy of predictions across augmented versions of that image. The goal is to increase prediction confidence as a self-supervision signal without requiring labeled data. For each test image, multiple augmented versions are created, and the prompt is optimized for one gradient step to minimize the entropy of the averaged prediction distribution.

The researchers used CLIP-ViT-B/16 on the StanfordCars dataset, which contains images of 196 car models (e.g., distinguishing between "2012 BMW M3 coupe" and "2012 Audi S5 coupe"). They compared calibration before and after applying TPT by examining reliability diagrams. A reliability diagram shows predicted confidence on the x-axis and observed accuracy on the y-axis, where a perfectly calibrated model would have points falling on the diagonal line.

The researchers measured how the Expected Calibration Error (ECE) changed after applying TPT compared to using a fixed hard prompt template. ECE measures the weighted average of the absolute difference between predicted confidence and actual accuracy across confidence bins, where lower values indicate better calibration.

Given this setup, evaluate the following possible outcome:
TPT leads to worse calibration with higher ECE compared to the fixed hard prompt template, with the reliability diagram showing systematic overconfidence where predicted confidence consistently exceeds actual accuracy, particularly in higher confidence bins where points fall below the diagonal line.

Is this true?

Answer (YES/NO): YES